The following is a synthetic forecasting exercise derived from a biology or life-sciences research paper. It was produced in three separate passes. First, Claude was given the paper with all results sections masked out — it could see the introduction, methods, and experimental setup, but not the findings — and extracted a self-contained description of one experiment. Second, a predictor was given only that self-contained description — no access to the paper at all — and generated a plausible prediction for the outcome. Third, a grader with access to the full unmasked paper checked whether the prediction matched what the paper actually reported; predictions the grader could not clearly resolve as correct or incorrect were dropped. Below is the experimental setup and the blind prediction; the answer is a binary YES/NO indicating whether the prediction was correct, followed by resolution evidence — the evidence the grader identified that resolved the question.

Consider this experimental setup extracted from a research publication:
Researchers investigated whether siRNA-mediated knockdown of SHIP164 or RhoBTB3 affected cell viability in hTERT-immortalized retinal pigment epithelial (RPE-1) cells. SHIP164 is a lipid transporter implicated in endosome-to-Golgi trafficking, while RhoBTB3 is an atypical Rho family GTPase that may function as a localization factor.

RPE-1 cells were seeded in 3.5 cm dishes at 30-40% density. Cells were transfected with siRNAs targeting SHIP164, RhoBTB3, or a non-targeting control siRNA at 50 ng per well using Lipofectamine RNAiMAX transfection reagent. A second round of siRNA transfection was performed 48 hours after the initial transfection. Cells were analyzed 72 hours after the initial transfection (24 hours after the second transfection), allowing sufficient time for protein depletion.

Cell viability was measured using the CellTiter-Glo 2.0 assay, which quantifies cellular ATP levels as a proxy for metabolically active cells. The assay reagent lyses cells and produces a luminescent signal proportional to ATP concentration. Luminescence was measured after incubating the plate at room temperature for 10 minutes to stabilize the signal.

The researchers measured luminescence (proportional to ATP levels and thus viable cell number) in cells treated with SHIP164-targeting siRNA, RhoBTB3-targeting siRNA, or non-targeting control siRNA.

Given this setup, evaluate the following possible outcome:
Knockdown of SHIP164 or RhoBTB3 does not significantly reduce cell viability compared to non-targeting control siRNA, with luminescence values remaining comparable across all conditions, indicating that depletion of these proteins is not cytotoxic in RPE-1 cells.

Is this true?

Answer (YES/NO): NO